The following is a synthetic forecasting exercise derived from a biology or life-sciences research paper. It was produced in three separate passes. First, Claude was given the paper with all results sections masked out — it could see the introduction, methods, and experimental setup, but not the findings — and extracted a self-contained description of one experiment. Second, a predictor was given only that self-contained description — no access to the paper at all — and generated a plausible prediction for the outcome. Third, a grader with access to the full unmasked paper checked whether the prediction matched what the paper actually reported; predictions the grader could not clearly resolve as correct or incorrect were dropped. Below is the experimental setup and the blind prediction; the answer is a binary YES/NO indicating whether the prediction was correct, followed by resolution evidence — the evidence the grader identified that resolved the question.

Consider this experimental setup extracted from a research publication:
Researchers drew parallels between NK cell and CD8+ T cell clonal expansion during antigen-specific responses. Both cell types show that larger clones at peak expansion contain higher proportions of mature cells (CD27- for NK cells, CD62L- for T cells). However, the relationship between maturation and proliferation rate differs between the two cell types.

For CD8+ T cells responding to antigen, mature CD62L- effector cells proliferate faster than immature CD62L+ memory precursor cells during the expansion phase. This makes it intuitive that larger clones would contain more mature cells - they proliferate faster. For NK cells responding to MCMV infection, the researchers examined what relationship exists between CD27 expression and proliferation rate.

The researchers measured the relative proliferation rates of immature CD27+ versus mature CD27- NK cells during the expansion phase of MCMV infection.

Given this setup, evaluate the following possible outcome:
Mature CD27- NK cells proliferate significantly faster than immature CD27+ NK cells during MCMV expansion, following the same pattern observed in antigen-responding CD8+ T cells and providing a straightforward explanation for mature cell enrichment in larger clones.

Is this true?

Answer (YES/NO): NO